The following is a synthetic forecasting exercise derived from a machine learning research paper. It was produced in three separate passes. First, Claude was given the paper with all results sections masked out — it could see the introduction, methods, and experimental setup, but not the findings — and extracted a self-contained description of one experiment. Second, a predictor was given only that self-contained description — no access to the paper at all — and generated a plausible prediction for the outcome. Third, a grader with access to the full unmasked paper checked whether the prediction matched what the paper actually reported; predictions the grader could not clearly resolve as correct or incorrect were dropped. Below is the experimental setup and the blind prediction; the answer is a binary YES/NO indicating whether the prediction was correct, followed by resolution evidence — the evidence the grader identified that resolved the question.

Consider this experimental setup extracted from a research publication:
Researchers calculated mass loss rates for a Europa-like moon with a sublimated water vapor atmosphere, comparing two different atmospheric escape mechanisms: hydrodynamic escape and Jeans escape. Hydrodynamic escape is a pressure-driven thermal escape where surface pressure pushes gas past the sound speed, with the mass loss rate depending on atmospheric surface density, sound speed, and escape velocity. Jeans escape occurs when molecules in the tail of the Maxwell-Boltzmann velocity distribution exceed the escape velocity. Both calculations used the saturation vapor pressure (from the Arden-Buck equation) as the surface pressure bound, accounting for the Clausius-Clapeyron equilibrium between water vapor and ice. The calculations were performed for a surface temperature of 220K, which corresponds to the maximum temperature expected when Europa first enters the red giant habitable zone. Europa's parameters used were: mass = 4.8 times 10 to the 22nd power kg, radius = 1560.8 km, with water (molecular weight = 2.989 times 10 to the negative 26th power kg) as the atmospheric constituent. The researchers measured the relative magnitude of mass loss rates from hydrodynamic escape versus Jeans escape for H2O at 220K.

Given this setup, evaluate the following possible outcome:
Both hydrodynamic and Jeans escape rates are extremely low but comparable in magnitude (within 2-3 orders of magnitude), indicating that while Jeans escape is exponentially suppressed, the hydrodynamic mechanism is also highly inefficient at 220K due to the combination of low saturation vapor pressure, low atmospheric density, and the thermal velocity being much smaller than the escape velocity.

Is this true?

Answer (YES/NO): NO